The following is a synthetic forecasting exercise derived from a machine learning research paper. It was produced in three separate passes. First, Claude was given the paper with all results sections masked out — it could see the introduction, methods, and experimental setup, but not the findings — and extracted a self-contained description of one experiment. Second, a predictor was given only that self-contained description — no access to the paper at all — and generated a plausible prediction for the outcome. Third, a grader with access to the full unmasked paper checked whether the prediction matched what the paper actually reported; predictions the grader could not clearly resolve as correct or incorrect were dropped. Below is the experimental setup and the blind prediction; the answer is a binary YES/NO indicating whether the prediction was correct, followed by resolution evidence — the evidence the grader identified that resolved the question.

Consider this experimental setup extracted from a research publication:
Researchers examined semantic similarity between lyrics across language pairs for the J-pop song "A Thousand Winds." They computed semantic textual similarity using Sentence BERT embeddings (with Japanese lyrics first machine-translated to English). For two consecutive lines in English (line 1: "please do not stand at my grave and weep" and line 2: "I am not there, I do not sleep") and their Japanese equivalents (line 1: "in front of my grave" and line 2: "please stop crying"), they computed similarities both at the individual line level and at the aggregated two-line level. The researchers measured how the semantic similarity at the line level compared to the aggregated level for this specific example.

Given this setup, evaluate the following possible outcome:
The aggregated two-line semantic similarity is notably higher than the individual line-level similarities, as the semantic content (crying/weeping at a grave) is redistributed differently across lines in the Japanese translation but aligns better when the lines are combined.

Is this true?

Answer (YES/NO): YES